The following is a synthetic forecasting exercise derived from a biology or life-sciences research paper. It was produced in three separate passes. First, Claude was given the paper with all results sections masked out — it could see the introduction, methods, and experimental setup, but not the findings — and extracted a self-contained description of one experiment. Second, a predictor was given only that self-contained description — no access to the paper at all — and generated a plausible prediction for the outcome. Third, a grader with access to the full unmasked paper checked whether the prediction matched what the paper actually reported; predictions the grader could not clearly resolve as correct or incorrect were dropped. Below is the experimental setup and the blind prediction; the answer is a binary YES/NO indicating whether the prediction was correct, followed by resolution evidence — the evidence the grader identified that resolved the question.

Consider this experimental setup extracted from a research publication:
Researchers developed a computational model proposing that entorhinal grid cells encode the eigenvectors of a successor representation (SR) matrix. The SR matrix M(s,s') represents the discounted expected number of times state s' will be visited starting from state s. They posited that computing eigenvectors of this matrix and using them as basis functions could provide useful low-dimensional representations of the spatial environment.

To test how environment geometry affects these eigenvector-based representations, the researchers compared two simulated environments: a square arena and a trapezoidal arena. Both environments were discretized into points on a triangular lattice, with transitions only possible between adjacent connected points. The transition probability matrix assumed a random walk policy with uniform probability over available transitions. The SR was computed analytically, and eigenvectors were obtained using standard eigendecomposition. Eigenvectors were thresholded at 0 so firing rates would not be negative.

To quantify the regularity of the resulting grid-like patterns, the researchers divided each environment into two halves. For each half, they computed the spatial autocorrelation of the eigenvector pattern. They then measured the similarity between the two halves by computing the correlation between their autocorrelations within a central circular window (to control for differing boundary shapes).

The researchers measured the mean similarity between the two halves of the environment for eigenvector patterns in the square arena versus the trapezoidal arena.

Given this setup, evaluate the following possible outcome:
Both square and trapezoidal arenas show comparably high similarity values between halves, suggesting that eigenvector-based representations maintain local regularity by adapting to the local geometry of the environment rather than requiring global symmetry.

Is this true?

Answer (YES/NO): NO